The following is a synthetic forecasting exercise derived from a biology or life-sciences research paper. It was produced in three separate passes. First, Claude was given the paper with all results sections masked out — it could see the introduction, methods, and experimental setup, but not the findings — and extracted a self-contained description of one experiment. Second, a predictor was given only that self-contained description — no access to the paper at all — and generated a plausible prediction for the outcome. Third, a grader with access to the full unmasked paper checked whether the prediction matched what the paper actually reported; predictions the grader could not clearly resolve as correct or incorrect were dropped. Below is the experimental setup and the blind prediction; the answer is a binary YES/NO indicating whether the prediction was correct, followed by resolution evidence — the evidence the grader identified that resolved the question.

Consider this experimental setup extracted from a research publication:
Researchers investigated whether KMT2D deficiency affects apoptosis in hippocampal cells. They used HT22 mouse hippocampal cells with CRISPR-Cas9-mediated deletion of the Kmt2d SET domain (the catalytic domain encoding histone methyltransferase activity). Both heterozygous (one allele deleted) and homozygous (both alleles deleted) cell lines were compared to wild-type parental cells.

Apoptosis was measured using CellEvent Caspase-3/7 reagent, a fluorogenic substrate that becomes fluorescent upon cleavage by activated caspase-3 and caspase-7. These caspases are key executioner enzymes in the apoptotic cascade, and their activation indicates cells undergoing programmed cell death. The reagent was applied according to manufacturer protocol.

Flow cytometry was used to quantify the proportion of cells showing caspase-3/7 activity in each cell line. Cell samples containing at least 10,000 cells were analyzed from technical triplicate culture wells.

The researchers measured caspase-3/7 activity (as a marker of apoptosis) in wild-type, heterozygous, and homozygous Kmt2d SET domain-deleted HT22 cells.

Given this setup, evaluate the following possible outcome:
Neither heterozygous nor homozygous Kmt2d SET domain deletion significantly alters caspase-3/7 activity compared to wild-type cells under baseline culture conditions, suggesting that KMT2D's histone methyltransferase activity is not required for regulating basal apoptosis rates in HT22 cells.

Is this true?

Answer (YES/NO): NO